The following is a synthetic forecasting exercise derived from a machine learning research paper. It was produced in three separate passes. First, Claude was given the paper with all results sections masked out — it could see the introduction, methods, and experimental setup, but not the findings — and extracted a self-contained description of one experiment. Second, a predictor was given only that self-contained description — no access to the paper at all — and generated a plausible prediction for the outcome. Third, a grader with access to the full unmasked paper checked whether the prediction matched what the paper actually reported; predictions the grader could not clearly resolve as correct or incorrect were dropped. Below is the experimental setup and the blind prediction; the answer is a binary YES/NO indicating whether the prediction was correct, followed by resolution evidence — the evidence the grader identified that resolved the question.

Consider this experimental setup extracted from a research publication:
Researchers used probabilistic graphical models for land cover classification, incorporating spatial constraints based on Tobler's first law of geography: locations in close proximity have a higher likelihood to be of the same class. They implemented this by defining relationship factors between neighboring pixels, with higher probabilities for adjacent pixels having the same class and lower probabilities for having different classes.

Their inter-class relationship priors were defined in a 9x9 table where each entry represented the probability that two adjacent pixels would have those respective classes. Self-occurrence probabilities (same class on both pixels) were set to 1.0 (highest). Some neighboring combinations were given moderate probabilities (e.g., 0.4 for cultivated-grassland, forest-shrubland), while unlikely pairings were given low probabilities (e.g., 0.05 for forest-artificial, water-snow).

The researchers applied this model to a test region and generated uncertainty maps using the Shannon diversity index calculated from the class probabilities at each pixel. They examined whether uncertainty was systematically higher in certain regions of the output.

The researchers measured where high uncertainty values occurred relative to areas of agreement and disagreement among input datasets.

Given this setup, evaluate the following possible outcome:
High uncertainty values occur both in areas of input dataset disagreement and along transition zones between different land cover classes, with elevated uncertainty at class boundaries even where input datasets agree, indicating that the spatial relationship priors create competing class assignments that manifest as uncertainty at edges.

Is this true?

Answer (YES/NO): NO